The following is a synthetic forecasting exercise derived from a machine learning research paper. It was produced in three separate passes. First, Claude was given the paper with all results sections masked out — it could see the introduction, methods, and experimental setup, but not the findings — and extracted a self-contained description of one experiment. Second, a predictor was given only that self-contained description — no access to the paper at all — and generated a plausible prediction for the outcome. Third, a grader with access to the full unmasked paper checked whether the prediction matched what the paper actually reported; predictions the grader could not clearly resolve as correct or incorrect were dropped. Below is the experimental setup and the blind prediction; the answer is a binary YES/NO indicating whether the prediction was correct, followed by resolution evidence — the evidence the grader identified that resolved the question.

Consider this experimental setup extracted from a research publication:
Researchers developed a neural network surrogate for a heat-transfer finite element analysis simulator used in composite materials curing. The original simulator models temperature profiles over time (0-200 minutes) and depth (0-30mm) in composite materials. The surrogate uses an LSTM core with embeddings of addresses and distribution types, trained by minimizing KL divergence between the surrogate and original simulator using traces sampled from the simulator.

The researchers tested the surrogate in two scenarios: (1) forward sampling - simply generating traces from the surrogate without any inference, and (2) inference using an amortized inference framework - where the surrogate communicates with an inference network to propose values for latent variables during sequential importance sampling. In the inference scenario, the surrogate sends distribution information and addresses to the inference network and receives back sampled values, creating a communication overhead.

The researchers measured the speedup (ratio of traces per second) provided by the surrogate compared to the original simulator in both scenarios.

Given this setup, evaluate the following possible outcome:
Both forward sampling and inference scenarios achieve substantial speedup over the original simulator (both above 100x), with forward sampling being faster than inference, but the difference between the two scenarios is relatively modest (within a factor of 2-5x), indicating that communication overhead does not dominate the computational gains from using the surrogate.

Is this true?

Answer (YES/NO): NO